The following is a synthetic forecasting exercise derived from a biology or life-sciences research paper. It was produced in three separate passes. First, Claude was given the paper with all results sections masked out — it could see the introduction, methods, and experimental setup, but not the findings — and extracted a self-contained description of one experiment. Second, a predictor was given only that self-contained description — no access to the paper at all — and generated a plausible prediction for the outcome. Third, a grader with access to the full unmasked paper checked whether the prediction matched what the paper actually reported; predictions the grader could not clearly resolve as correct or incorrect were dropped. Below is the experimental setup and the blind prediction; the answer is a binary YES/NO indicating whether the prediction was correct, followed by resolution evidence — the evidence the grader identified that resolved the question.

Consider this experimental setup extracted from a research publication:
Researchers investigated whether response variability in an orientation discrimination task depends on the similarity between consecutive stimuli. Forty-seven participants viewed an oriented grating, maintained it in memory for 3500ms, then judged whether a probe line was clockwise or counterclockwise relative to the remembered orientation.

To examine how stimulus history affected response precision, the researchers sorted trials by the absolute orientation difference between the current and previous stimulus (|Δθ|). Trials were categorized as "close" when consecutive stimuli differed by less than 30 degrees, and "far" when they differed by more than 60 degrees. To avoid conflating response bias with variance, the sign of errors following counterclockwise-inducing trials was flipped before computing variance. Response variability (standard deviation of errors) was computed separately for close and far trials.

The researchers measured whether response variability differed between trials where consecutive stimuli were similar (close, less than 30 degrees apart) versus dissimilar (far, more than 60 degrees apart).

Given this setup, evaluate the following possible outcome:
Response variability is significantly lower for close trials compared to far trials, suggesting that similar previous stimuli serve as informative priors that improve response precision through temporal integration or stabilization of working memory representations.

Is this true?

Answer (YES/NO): YES